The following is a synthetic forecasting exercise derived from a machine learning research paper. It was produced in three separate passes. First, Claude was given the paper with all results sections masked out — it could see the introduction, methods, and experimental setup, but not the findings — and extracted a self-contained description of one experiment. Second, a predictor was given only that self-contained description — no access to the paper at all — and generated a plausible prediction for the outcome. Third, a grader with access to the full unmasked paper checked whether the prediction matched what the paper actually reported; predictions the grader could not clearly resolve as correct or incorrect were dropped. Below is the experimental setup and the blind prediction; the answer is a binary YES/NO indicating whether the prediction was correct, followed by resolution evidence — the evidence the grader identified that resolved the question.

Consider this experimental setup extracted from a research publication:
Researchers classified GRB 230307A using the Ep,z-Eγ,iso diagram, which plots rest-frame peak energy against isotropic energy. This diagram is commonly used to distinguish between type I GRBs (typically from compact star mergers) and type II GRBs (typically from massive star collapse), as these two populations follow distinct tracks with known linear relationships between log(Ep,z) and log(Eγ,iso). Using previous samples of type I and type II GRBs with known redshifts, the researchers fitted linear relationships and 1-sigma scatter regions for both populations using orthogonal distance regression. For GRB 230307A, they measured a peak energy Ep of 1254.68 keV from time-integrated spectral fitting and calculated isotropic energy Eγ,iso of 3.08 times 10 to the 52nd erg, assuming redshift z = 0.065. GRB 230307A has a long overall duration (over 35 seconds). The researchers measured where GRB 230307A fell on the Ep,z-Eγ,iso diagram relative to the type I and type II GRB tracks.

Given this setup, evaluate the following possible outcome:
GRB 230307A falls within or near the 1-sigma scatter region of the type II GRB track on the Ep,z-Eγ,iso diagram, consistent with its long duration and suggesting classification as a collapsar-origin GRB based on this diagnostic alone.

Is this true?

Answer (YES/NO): NO